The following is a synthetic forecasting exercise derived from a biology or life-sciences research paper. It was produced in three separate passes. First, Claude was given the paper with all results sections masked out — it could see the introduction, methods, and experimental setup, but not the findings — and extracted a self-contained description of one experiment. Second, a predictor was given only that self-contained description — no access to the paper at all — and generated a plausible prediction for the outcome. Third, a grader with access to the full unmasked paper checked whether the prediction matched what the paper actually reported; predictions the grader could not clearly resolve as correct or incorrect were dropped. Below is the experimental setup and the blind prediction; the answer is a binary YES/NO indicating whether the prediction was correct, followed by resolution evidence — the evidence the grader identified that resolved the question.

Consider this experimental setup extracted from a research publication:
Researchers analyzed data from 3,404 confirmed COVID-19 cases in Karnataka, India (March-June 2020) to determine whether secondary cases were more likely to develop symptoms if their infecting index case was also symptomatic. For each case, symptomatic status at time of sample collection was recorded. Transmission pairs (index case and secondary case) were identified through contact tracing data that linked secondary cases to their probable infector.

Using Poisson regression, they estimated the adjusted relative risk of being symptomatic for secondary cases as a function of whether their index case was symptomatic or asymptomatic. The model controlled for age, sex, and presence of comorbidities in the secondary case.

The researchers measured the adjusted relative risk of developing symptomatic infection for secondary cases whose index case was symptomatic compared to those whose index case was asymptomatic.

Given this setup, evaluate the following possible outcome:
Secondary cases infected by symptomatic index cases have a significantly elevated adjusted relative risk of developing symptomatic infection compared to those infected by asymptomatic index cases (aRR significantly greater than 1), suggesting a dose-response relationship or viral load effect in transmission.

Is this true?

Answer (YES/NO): YES